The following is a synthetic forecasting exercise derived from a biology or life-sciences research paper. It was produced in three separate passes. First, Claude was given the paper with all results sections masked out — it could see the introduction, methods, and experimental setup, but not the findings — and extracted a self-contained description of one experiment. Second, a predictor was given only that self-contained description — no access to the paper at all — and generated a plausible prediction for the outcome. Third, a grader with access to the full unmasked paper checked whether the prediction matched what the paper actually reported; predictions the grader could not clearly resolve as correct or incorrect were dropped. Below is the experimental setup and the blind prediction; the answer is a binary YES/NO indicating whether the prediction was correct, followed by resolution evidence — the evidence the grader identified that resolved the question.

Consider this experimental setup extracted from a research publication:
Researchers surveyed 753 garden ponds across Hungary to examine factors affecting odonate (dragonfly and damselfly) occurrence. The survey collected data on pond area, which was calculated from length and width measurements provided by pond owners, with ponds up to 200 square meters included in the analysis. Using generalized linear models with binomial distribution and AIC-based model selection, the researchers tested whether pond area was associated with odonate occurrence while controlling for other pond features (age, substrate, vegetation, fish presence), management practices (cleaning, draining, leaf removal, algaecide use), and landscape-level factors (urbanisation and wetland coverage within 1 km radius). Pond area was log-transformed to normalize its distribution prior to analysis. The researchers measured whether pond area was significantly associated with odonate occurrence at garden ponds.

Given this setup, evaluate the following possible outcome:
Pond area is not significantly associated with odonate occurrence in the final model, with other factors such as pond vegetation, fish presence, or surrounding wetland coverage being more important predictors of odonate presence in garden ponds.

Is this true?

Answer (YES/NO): NO